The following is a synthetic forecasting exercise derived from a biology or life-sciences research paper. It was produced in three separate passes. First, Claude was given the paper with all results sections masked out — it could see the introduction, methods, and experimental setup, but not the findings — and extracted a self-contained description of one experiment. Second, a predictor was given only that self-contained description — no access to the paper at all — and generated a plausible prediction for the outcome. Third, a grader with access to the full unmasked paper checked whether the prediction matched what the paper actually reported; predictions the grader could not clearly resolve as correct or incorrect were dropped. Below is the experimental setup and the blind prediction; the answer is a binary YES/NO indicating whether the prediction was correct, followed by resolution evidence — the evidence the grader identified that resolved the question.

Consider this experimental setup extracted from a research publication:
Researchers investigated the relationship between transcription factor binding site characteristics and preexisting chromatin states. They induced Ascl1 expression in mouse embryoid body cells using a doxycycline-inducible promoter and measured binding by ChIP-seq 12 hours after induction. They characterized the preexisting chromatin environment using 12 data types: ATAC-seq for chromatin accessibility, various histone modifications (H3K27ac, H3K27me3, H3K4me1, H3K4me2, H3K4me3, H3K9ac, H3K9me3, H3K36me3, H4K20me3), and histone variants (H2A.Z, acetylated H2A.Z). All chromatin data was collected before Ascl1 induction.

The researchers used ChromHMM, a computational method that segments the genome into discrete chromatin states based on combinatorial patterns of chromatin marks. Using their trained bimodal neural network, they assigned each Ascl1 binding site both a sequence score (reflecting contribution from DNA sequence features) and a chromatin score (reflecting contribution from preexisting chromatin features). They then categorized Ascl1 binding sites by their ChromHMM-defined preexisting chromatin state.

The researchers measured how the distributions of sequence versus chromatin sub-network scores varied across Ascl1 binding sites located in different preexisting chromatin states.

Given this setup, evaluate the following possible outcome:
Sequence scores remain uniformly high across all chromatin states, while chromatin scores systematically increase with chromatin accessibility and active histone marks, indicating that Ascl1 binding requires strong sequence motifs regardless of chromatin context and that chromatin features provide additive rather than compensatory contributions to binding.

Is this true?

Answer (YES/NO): NO